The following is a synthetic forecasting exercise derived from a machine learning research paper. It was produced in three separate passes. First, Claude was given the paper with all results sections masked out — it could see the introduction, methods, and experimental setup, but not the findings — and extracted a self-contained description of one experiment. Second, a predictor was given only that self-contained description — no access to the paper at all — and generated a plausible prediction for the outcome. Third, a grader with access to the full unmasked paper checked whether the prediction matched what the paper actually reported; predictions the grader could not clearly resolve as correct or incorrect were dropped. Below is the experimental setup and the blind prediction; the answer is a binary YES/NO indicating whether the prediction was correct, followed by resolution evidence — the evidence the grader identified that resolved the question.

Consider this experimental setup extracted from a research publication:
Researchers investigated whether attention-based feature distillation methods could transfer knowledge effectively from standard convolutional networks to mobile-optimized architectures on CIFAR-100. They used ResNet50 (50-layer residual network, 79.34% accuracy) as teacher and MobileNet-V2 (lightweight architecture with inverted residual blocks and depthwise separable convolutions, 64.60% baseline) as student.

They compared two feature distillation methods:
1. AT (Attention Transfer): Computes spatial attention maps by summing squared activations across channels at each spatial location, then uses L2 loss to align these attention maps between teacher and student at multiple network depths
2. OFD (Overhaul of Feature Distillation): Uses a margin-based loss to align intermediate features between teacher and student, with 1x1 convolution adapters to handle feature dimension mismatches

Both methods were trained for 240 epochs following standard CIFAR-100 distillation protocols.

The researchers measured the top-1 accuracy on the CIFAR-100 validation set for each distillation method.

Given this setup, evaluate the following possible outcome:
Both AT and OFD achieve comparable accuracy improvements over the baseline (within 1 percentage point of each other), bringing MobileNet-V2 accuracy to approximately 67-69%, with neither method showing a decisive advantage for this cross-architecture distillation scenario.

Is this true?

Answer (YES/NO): NO